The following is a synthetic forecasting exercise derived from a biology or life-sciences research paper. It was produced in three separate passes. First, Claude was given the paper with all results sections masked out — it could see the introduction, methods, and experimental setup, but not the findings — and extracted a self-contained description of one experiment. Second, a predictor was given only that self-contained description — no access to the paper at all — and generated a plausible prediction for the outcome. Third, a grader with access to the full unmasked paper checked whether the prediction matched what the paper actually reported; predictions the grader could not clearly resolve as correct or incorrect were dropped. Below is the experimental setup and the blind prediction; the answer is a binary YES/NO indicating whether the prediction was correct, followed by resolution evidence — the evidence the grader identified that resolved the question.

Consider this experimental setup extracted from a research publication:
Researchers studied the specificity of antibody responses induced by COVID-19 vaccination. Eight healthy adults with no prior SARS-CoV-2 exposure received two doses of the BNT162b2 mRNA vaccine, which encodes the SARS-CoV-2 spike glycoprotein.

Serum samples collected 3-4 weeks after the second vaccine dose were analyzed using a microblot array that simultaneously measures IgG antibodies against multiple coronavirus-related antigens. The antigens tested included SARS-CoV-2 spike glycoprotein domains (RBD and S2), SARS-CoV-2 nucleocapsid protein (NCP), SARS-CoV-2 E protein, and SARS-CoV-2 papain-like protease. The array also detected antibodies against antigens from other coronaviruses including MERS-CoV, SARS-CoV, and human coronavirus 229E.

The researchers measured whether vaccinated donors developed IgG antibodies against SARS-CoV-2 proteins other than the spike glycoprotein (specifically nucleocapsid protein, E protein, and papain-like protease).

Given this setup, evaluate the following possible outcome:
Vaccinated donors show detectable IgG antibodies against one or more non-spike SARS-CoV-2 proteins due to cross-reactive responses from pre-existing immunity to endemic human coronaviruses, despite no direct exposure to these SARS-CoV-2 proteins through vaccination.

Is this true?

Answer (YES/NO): NO